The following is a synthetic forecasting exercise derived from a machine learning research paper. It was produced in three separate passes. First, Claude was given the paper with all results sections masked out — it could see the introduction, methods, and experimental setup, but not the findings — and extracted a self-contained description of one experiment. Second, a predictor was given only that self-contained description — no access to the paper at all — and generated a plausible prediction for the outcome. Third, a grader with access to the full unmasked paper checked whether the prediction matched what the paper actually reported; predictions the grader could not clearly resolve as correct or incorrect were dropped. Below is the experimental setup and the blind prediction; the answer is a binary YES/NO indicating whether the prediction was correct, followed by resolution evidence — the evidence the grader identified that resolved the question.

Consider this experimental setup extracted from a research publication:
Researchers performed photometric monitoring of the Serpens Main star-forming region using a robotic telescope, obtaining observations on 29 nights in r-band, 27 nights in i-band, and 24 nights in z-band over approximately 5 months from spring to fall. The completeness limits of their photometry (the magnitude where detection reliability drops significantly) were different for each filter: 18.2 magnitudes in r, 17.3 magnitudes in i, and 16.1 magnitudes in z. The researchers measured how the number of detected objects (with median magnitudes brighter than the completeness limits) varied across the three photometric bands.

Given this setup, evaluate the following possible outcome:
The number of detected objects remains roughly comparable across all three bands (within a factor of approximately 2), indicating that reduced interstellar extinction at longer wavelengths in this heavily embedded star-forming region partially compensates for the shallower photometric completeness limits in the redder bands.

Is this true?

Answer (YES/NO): YES